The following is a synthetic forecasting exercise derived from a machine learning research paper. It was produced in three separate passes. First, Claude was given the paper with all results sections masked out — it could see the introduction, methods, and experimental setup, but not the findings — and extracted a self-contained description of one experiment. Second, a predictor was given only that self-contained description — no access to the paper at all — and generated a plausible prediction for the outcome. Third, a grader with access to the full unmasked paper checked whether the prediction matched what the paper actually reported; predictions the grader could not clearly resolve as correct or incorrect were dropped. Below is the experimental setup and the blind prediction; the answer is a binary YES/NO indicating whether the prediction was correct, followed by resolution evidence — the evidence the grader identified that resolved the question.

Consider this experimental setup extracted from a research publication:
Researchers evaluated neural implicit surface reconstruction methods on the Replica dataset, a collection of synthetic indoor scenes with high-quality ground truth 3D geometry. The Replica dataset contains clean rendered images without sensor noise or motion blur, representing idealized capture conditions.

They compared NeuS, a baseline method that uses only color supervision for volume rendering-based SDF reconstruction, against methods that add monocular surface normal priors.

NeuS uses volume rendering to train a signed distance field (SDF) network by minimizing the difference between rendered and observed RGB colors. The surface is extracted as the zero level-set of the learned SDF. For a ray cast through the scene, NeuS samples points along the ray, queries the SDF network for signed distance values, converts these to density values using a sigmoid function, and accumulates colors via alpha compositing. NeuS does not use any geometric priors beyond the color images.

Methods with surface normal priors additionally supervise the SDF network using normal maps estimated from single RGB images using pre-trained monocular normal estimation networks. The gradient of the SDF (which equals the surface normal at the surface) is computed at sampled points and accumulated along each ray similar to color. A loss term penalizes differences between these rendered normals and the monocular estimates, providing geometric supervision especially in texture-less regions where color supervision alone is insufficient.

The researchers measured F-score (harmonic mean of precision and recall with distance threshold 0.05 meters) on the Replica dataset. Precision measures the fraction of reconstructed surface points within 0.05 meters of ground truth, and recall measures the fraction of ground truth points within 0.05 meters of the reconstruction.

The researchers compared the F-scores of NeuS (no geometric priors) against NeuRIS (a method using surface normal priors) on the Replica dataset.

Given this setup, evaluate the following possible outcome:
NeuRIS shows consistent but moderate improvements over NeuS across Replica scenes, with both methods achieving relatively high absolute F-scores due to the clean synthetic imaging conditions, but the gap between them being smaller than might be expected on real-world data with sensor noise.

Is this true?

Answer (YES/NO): NO